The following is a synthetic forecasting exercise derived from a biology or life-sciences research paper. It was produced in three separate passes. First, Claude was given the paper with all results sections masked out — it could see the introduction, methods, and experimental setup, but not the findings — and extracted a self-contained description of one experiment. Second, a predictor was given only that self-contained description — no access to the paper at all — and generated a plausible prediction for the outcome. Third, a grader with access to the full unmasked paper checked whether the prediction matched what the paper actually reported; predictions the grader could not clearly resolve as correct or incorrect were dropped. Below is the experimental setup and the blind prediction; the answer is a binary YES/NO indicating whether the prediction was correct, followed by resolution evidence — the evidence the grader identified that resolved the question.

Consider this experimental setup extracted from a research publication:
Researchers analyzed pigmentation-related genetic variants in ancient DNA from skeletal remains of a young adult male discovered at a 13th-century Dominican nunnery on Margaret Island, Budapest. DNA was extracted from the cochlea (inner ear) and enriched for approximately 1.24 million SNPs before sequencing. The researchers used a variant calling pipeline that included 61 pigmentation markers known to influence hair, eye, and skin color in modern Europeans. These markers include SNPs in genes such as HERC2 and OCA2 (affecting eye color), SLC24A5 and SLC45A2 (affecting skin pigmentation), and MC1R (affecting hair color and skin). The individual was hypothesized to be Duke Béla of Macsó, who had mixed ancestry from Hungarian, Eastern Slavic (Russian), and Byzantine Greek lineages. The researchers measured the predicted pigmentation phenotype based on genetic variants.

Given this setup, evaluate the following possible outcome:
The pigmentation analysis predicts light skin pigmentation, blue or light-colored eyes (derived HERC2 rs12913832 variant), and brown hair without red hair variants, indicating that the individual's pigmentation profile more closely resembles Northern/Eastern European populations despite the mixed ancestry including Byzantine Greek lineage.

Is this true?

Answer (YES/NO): NO